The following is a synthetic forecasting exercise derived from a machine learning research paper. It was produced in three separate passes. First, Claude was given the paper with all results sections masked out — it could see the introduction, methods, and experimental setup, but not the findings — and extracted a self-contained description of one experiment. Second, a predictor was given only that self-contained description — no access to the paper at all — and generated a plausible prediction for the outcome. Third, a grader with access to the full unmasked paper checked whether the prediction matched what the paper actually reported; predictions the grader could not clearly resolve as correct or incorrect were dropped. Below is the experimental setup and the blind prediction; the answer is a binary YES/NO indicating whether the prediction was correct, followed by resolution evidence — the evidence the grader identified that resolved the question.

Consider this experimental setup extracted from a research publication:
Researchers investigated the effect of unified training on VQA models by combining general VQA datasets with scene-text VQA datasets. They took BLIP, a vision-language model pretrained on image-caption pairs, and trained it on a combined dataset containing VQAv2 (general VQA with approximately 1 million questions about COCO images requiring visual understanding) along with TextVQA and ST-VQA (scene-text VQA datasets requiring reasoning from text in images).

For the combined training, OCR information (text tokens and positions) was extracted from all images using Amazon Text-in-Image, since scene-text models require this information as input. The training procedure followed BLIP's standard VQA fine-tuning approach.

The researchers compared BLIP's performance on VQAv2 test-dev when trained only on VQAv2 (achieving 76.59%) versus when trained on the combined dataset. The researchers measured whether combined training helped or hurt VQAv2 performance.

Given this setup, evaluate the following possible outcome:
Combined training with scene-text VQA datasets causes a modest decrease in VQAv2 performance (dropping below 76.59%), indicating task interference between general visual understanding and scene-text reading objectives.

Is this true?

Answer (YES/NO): NO